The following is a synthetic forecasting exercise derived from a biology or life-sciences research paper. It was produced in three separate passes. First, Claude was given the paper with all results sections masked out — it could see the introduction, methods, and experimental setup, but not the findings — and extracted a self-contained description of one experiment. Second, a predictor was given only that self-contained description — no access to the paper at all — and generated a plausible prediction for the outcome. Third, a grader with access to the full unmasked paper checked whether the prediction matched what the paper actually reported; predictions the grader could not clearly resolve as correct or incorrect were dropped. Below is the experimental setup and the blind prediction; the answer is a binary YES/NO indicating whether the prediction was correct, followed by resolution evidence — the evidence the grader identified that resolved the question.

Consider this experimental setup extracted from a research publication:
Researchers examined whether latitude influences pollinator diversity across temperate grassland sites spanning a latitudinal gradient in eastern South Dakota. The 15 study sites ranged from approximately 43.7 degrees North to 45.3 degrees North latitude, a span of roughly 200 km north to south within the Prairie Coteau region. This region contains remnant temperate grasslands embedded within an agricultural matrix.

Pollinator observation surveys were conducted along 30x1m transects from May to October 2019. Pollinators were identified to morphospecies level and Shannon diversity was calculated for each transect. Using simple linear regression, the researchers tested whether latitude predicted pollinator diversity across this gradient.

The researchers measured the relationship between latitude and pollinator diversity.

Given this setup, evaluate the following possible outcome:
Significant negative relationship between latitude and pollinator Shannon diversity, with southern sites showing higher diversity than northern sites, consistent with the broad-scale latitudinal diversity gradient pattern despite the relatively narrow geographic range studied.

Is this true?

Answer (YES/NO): NO